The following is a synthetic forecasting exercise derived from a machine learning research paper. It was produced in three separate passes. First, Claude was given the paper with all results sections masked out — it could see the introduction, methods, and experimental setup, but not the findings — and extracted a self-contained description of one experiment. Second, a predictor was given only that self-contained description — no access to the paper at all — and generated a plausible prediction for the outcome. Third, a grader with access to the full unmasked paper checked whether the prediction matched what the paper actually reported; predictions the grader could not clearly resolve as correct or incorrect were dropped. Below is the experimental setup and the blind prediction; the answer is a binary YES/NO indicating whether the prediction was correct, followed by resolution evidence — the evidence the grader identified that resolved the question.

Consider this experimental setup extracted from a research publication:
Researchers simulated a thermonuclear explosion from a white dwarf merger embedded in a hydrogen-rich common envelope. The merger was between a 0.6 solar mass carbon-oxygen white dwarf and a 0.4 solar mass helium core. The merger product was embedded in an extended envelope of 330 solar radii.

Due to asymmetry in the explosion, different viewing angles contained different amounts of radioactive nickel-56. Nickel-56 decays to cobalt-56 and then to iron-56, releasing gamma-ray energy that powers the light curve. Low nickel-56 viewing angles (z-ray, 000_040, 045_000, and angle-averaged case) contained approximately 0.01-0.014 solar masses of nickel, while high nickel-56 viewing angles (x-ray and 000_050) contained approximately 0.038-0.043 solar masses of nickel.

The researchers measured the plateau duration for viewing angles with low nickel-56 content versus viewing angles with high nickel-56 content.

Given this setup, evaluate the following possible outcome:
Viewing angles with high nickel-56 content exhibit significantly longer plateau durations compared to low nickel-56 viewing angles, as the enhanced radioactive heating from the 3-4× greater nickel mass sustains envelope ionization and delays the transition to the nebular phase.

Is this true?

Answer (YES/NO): YES